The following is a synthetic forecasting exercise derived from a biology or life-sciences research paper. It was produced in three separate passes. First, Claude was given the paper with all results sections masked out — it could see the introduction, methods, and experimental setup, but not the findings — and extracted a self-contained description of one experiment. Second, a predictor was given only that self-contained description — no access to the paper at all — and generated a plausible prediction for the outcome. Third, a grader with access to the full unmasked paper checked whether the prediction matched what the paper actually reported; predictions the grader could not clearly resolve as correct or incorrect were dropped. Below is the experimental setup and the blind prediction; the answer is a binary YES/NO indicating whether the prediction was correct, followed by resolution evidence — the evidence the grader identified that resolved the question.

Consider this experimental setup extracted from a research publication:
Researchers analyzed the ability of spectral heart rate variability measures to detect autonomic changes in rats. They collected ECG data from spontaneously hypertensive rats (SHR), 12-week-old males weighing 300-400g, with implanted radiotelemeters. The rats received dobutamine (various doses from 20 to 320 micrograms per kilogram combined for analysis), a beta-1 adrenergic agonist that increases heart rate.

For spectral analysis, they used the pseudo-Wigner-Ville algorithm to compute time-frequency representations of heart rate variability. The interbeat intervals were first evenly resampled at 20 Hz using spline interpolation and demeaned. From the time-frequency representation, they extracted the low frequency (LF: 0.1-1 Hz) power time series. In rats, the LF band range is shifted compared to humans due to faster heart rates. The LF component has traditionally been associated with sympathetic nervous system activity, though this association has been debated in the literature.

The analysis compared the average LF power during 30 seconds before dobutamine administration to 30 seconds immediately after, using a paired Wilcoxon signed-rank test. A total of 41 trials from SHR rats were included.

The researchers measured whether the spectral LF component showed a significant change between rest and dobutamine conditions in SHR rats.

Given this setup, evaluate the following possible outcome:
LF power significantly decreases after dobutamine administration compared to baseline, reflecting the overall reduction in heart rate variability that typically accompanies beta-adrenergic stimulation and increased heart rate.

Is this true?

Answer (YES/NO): NO